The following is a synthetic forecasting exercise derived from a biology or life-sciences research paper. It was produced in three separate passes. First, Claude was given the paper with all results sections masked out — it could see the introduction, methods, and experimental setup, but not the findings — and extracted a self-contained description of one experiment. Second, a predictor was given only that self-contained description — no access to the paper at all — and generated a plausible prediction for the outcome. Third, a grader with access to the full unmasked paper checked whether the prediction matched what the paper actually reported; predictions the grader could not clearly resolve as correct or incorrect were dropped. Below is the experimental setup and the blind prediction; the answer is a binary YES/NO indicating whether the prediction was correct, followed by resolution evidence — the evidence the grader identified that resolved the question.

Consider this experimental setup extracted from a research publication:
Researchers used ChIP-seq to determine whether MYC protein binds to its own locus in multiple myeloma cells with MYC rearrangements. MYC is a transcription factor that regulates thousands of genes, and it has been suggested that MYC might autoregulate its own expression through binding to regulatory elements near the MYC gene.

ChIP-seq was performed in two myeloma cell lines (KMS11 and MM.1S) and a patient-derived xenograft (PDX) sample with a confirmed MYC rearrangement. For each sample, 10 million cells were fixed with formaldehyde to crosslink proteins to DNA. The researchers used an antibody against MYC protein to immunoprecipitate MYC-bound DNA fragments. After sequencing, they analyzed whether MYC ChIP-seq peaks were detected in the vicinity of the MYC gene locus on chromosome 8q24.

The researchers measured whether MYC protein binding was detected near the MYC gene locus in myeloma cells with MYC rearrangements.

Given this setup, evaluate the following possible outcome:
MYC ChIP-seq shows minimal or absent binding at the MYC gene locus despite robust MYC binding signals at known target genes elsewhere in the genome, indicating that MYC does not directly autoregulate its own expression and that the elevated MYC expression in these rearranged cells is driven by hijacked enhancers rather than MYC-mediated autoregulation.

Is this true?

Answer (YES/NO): NO